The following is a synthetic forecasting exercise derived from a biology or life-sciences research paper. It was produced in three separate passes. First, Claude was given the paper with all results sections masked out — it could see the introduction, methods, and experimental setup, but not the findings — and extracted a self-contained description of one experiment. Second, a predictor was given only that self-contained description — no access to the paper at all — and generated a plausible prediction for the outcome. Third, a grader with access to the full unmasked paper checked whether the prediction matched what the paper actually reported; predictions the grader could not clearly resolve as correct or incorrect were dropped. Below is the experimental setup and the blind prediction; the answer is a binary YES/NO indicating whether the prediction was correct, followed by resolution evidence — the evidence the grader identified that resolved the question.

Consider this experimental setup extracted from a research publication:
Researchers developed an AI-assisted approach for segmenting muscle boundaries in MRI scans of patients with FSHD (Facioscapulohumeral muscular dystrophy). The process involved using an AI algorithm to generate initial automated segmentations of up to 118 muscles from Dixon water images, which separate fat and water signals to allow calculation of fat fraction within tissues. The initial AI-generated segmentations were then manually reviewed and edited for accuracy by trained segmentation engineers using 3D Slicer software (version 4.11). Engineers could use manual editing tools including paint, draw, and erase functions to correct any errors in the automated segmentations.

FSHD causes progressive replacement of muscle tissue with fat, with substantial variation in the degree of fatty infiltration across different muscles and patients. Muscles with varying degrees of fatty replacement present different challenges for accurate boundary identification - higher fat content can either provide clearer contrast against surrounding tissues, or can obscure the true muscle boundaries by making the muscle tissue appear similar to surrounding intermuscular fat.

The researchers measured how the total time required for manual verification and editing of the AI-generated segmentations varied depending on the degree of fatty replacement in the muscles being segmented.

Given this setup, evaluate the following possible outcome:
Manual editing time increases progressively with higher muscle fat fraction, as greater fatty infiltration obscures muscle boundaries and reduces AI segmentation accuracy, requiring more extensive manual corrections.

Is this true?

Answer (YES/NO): YES